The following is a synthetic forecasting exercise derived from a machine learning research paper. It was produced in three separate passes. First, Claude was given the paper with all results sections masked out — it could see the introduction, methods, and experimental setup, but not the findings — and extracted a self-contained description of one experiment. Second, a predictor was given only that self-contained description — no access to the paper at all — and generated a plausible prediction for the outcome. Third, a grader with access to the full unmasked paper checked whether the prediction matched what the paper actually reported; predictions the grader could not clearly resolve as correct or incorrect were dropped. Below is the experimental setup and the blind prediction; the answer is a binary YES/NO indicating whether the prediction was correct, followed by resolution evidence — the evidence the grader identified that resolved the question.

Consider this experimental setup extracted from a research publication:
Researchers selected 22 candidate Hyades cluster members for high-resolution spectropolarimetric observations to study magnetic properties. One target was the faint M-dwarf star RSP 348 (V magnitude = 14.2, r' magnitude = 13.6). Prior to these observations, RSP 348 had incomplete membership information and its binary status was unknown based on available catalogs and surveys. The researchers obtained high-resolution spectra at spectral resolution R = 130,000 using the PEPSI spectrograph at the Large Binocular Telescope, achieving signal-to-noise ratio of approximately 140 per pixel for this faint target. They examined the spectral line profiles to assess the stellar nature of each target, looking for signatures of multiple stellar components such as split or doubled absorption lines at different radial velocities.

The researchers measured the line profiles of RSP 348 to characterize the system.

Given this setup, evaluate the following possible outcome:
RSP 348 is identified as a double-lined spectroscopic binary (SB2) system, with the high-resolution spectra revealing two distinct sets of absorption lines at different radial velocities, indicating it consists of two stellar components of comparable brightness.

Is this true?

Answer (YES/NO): YES